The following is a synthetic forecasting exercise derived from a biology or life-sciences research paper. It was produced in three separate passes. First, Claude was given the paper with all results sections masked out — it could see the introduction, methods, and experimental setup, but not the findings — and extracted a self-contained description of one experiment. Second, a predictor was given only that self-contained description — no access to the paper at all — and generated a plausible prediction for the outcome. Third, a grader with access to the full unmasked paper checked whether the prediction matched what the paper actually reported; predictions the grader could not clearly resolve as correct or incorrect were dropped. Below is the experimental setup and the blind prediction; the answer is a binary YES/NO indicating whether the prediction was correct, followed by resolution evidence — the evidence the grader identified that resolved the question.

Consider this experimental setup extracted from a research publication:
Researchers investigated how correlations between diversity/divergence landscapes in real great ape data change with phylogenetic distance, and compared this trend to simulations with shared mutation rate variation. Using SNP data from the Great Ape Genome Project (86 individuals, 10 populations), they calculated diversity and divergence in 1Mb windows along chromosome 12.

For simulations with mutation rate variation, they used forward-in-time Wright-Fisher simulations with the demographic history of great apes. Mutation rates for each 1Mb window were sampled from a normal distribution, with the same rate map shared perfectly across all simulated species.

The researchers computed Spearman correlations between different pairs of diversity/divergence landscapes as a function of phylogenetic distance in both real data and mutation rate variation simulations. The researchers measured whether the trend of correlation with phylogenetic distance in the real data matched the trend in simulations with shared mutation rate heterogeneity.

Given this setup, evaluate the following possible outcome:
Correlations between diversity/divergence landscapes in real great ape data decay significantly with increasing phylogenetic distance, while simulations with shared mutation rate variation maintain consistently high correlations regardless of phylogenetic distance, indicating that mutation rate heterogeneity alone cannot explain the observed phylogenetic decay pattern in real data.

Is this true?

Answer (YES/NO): NO